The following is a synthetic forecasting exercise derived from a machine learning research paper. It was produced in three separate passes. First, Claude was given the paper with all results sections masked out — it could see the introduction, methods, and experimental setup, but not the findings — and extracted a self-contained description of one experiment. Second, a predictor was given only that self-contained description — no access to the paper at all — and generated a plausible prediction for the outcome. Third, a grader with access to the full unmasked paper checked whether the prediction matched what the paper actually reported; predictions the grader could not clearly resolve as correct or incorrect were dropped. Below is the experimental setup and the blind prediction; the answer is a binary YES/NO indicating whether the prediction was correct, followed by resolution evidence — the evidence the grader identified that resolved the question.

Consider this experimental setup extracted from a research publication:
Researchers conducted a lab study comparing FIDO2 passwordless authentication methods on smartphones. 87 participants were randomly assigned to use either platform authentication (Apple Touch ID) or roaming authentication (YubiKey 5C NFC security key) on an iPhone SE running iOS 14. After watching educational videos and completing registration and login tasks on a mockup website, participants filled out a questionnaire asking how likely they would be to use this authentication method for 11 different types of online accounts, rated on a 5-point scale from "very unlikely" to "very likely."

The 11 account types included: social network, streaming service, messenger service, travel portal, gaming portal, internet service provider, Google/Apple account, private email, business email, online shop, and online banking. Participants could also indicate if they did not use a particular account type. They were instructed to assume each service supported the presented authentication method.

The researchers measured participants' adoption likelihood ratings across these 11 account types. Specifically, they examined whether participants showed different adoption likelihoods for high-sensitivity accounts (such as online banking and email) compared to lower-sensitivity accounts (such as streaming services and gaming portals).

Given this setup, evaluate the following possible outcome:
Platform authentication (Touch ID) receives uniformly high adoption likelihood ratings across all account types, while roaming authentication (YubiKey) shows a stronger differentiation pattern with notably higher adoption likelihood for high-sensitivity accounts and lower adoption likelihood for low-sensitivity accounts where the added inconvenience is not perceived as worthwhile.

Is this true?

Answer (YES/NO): NO